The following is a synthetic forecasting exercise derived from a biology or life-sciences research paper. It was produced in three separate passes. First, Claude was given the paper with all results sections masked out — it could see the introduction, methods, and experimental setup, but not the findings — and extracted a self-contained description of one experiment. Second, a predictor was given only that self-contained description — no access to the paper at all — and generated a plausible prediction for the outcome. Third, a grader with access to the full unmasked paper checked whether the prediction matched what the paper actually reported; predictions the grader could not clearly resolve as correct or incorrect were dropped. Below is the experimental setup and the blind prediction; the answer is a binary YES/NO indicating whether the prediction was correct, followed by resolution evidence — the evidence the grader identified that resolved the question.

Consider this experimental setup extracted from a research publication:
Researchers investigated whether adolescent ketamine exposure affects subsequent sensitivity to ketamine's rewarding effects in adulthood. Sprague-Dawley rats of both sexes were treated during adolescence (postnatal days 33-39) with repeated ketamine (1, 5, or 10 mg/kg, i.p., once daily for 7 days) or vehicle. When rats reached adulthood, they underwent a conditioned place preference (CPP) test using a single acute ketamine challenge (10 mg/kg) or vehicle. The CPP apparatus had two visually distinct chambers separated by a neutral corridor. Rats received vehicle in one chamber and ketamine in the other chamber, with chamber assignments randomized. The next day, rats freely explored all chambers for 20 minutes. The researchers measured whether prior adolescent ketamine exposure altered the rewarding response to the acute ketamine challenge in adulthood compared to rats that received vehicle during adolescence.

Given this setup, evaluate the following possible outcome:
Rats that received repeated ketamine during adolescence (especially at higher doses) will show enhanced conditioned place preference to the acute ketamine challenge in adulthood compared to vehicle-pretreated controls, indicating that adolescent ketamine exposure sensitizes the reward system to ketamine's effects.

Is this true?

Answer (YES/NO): NO